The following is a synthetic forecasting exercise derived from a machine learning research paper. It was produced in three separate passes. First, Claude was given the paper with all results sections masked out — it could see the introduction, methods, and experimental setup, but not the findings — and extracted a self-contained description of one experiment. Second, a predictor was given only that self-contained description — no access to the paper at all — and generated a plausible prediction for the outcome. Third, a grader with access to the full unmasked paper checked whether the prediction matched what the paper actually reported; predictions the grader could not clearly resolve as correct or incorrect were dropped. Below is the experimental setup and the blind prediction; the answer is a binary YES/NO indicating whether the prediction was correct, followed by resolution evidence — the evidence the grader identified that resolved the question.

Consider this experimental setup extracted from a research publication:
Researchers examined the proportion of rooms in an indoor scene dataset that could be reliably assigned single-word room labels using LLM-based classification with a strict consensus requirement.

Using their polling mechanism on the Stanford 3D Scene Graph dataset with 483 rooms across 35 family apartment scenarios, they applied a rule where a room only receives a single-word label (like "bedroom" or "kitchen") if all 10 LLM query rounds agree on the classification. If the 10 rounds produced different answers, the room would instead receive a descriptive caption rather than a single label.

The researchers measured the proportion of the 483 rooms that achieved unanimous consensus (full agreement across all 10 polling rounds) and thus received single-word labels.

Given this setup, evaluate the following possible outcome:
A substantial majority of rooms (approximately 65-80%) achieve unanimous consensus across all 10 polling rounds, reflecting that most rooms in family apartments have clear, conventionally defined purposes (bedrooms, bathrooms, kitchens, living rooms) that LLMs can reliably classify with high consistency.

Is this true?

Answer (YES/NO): YES